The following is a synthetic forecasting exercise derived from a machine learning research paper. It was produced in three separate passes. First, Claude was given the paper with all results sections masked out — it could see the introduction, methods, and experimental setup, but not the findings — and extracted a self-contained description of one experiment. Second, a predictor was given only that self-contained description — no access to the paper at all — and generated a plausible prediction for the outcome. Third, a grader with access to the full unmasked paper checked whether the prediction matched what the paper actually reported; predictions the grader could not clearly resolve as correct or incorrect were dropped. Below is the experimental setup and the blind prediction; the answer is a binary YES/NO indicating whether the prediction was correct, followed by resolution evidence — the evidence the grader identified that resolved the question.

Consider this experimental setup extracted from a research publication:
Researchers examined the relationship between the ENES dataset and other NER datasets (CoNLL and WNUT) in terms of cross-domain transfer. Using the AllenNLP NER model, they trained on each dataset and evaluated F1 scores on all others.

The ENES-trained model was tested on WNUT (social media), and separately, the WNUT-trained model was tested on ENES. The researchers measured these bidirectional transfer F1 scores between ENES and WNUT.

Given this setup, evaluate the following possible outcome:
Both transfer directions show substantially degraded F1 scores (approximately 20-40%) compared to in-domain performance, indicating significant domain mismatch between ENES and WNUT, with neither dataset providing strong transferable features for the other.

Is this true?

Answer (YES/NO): NO